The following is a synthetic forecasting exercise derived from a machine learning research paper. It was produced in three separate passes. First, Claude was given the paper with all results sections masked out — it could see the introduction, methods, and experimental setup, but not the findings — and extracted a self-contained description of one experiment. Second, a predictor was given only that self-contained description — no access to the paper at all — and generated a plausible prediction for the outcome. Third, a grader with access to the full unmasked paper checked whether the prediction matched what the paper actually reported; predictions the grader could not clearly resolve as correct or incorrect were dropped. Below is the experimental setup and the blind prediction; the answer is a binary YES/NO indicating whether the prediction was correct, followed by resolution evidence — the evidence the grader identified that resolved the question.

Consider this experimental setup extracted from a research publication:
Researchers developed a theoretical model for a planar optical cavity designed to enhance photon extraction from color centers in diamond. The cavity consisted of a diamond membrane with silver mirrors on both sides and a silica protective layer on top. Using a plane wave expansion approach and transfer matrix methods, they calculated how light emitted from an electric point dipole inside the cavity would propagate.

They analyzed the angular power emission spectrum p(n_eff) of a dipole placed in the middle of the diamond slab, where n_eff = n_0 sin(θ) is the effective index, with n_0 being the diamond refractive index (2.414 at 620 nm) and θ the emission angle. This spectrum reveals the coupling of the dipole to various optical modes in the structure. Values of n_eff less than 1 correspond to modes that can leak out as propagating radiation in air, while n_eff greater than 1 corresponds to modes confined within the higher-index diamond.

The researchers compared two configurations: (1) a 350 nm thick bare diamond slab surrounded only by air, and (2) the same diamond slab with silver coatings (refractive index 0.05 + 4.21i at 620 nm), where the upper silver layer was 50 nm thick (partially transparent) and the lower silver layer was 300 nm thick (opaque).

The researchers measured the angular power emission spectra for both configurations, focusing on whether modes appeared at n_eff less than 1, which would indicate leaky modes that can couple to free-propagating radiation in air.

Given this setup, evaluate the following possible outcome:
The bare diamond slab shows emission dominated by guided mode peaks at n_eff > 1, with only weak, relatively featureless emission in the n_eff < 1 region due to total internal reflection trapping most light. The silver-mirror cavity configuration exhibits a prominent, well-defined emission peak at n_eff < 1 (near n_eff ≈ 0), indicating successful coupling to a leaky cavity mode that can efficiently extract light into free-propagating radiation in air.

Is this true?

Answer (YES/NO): NO